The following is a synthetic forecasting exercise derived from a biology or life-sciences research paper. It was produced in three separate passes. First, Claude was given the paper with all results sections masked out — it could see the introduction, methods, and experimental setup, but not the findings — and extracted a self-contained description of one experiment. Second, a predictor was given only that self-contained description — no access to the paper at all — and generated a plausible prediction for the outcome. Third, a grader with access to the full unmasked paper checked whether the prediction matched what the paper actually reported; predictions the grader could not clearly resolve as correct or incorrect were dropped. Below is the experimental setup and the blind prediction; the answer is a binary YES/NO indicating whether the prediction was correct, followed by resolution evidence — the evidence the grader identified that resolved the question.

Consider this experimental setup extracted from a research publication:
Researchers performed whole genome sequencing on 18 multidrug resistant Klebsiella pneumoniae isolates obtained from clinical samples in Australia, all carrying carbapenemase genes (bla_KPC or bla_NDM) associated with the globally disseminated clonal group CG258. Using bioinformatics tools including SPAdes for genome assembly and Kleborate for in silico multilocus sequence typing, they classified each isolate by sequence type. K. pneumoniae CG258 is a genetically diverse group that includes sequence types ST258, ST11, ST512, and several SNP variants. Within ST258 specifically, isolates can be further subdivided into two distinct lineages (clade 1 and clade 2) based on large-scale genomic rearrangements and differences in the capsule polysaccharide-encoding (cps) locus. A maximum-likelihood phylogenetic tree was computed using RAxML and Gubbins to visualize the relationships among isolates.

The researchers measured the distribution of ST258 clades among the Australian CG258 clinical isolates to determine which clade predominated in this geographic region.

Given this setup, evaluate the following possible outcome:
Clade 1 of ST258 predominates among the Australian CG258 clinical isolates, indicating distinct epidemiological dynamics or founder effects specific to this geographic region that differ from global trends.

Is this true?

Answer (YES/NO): YES